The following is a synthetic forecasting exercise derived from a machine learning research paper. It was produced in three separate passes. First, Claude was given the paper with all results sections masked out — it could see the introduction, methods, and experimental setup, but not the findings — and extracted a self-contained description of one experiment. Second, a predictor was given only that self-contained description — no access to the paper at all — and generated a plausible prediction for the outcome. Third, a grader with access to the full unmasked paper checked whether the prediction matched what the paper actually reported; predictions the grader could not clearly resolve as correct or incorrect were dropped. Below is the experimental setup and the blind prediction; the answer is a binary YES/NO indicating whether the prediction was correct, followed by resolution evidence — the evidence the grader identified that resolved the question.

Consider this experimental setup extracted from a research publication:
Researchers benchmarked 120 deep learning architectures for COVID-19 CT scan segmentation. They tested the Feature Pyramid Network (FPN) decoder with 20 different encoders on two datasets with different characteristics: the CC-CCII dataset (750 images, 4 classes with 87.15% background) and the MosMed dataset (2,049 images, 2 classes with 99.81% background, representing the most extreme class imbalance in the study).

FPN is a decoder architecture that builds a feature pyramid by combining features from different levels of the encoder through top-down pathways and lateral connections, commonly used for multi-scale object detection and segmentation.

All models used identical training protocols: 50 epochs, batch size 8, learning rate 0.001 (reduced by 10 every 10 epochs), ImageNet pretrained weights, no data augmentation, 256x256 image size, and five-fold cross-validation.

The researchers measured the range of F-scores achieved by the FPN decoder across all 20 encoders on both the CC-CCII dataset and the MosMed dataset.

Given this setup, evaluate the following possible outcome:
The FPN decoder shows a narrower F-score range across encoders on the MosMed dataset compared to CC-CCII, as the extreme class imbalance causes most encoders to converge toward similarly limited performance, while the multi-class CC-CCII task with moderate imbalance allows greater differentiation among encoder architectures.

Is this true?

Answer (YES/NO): YES